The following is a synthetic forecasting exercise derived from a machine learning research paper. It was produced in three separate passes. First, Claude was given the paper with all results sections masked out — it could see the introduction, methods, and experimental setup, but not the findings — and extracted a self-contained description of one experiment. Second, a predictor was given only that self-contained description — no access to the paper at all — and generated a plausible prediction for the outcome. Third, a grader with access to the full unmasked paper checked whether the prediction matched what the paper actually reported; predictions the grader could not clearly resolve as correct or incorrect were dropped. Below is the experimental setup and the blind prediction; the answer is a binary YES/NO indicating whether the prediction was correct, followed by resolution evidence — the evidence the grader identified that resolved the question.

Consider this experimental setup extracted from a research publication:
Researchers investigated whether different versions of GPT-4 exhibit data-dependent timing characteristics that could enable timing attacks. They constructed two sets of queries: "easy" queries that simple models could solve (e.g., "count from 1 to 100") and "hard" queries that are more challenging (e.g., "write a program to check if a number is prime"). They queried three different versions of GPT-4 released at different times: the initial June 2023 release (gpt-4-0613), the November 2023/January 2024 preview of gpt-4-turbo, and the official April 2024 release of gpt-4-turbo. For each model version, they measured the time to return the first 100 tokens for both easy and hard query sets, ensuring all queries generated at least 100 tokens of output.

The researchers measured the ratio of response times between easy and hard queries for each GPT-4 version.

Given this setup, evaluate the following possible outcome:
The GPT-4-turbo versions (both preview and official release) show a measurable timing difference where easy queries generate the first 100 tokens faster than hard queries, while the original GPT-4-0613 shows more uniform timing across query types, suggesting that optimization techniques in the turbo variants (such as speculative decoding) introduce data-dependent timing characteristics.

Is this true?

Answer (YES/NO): YES